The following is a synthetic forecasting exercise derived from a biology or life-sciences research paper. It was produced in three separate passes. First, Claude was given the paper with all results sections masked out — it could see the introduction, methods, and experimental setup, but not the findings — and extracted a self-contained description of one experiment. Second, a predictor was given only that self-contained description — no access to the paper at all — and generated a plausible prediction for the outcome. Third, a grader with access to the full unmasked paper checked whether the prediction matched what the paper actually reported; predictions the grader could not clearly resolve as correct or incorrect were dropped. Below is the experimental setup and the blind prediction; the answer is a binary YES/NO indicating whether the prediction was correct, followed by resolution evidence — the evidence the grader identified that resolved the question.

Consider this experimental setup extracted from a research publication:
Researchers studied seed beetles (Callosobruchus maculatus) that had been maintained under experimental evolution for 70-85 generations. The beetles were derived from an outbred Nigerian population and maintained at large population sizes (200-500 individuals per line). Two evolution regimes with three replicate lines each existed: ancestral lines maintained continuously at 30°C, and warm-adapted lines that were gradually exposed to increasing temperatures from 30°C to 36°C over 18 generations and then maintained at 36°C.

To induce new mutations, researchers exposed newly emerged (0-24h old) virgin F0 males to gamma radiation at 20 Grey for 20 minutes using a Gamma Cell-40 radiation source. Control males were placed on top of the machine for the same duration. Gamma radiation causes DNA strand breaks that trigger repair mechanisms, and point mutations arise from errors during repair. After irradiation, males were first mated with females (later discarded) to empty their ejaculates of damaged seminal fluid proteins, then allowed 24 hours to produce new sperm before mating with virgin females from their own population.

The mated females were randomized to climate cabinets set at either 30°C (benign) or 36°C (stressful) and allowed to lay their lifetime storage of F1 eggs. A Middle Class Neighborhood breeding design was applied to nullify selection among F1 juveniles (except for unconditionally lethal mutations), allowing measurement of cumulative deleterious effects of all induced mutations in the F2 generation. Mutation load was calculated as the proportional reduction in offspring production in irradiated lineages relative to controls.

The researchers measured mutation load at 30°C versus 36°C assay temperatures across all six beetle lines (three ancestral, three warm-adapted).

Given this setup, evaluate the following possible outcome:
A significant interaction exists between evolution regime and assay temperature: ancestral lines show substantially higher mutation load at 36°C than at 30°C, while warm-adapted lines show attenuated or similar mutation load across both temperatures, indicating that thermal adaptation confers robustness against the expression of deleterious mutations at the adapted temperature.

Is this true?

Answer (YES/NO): NO